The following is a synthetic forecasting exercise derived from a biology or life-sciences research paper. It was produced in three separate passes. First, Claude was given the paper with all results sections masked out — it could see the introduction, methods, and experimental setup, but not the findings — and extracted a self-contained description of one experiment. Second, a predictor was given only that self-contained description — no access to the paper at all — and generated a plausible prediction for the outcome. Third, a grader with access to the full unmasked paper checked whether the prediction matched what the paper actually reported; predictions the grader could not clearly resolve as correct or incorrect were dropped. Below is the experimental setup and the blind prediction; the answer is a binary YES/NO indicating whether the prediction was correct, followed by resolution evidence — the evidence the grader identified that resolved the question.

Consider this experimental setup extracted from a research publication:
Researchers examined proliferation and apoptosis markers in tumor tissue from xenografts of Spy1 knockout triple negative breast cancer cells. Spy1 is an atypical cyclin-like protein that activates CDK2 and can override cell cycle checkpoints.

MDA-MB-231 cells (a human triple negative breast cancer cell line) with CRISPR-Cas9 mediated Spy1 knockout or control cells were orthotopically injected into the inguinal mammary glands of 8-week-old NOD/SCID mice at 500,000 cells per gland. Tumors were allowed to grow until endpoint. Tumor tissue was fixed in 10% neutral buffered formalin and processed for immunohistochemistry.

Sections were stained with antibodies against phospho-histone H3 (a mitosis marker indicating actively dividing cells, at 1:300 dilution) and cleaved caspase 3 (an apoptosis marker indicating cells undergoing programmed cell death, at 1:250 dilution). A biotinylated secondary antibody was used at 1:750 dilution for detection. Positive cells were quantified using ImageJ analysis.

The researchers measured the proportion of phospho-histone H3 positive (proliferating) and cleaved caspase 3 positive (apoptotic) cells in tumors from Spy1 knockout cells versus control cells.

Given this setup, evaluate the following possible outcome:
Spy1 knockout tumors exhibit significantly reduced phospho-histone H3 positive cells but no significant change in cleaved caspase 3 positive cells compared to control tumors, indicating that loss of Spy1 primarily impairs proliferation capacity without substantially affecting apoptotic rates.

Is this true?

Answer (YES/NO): NO